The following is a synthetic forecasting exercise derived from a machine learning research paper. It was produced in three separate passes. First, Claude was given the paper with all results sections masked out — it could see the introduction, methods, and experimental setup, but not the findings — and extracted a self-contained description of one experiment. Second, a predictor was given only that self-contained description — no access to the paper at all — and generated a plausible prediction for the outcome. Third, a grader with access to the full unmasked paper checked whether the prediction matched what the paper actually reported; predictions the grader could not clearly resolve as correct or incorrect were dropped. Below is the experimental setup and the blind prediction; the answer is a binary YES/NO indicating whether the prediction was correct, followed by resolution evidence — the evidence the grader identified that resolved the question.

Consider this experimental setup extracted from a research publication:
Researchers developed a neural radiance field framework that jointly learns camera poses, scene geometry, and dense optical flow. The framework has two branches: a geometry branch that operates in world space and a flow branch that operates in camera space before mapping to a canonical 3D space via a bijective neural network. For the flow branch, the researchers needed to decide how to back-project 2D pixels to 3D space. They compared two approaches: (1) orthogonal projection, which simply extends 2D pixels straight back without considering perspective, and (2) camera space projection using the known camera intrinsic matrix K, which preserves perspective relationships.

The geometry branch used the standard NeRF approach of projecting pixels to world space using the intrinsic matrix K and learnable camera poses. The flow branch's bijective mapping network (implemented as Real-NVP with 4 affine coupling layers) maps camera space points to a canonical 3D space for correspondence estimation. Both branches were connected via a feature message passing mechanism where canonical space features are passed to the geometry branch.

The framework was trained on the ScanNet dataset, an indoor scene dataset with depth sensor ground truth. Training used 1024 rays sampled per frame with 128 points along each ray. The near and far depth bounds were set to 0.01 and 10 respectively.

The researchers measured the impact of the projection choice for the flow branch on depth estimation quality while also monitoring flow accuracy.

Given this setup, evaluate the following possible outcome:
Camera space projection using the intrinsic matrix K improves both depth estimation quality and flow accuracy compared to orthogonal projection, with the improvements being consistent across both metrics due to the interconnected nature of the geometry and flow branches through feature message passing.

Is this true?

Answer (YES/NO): NO